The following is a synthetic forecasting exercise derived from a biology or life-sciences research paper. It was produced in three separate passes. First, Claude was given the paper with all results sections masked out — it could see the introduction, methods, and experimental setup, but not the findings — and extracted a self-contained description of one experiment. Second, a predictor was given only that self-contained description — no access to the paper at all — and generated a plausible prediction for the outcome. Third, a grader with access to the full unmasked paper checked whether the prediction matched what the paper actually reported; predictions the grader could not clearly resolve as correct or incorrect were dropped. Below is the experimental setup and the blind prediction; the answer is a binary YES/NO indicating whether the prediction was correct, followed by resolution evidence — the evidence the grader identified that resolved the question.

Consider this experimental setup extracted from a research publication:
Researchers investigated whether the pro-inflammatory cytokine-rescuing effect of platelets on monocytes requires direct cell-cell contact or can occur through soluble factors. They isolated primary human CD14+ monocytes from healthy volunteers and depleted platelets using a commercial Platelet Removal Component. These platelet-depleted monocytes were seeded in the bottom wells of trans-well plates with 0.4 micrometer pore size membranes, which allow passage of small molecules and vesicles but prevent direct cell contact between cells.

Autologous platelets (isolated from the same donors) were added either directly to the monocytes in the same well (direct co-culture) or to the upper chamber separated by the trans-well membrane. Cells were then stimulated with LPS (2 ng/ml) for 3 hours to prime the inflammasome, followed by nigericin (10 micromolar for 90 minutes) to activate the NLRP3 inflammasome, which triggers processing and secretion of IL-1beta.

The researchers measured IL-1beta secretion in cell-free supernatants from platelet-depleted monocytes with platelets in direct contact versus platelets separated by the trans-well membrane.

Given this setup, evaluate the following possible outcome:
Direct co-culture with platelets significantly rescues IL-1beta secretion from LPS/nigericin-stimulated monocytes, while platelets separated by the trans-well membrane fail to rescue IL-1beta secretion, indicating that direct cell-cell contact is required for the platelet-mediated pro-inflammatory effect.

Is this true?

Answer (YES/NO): NO